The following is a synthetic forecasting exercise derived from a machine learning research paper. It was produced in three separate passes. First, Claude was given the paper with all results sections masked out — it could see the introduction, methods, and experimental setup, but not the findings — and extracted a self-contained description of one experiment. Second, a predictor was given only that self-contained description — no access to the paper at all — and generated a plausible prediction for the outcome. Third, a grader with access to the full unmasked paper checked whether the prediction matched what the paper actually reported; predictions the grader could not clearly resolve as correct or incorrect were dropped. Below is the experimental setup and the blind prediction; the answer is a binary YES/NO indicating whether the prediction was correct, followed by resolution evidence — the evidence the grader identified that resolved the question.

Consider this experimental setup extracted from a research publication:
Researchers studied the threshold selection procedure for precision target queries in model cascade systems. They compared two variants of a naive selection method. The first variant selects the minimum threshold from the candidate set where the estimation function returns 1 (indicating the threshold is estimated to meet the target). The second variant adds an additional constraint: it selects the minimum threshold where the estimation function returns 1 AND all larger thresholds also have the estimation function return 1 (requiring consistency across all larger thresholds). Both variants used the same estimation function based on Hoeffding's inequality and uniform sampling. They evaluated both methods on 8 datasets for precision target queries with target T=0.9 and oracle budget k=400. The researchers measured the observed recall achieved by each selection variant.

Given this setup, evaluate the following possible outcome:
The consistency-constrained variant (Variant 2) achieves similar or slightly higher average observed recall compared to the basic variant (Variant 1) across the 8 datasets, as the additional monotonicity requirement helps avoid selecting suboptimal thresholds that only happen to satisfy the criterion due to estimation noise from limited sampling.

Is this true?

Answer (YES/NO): YES